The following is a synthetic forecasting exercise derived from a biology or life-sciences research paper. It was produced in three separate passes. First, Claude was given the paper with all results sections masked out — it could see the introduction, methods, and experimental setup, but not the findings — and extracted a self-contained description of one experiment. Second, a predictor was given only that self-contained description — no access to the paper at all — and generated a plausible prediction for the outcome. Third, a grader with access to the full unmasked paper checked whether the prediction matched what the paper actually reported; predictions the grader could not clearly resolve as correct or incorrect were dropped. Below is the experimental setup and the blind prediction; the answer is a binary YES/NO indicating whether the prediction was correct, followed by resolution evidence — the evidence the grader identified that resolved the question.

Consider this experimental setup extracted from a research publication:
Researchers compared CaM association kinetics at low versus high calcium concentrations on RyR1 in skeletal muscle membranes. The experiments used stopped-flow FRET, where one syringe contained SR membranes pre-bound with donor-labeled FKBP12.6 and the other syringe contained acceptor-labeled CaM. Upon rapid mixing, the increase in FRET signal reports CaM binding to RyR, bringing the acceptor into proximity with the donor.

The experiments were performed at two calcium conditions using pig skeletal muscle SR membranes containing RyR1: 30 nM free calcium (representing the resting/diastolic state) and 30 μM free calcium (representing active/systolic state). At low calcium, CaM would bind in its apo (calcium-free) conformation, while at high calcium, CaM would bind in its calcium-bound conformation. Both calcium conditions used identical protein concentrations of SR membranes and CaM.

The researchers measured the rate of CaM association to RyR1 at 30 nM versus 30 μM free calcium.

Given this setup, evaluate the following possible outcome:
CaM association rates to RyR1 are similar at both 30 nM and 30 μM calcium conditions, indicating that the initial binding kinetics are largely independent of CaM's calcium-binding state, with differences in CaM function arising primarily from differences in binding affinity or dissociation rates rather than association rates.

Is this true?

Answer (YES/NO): YES